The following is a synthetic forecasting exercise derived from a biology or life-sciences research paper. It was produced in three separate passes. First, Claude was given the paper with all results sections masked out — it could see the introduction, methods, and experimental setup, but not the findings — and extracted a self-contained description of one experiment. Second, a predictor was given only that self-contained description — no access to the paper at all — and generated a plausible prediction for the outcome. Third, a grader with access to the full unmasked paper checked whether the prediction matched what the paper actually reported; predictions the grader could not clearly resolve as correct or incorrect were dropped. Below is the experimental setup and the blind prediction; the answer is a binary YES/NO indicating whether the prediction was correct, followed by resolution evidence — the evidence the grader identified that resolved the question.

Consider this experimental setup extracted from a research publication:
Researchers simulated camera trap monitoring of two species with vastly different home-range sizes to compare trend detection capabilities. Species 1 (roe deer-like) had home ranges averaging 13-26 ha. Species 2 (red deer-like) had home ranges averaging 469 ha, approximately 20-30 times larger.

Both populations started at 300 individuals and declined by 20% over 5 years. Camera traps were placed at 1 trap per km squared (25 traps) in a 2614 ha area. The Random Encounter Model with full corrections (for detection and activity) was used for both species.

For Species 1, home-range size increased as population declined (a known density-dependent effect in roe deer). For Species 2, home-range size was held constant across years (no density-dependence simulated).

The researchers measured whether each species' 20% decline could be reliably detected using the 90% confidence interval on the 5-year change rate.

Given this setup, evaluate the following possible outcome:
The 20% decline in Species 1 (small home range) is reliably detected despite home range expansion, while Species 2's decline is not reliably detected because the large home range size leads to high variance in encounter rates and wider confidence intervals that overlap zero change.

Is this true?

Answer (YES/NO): NO